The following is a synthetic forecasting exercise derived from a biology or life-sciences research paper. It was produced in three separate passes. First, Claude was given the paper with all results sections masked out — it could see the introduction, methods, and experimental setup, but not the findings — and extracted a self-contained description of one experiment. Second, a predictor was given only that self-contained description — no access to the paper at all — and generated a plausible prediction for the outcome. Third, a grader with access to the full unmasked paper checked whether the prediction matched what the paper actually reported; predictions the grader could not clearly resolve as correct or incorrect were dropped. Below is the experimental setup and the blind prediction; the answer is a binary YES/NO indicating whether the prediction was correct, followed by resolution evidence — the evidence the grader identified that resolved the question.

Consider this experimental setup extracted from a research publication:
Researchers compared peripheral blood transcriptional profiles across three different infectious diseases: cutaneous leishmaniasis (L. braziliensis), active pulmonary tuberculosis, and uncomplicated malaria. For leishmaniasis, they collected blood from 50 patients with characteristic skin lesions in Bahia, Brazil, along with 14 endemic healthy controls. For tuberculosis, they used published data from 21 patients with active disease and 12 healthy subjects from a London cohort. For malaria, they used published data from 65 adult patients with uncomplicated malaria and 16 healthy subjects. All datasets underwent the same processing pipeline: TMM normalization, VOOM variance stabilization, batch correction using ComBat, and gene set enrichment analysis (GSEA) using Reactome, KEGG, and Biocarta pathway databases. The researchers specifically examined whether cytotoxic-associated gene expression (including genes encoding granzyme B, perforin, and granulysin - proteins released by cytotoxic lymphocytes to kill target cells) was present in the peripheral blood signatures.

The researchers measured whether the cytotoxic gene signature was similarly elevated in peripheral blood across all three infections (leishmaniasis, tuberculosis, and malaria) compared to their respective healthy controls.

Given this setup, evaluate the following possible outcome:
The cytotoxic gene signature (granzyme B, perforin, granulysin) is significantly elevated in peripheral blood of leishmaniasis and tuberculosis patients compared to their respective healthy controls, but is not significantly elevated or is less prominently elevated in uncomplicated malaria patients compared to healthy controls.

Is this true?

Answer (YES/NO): NO